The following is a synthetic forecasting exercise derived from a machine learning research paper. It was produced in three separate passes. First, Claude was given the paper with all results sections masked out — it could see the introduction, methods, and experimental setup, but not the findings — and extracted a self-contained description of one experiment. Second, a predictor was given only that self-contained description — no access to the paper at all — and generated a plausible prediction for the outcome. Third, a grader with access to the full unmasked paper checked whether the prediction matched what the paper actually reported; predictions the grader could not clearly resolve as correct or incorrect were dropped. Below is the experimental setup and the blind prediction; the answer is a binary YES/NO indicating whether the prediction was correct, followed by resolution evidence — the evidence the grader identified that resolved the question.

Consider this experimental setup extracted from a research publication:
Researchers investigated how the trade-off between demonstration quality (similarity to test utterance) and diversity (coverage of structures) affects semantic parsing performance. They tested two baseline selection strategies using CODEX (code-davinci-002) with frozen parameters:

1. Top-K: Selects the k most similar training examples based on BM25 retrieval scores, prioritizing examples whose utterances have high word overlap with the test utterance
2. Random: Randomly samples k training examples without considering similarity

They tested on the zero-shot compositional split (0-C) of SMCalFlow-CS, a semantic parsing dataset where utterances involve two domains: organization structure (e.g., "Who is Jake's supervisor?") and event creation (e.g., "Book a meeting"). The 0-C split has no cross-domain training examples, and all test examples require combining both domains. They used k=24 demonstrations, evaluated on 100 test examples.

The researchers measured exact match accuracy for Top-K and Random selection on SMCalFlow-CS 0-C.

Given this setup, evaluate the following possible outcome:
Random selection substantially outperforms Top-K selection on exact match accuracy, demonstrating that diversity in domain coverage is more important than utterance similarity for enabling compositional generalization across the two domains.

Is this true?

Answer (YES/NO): NO